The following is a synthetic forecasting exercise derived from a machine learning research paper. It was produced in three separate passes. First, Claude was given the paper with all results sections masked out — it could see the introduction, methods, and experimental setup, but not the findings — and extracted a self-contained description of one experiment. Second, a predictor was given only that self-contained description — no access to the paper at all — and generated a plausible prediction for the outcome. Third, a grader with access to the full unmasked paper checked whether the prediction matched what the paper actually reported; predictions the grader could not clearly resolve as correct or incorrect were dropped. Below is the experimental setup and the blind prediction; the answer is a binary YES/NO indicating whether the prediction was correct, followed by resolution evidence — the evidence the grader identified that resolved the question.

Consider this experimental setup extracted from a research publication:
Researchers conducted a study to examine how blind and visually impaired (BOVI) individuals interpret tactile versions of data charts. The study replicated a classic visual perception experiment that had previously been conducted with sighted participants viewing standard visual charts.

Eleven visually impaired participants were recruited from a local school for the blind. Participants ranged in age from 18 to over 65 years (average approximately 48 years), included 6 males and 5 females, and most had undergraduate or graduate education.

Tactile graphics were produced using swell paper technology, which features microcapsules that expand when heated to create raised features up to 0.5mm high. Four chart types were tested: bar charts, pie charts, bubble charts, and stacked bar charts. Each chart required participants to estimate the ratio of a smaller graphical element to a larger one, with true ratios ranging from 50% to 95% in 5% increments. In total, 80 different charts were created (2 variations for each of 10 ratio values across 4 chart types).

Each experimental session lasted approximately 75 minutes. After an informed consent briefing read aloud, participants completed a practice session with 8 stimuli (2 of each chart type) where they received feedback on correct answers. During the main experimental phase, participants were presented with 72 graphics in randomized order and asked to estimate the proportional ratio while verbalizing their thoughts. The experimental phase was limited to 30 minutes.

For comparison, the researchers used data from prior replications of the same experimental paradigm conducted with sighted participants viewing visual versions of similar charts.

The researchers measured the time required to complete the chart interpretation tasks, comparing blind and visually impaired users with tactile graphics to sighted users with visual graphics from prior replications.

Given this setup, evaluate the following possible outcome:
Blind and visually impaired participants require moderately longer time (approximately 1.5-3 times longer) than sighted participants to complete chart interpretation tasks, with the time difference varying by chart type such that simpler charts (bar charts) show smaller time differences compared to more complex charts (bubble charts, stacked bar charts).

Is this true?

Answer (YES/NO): NO